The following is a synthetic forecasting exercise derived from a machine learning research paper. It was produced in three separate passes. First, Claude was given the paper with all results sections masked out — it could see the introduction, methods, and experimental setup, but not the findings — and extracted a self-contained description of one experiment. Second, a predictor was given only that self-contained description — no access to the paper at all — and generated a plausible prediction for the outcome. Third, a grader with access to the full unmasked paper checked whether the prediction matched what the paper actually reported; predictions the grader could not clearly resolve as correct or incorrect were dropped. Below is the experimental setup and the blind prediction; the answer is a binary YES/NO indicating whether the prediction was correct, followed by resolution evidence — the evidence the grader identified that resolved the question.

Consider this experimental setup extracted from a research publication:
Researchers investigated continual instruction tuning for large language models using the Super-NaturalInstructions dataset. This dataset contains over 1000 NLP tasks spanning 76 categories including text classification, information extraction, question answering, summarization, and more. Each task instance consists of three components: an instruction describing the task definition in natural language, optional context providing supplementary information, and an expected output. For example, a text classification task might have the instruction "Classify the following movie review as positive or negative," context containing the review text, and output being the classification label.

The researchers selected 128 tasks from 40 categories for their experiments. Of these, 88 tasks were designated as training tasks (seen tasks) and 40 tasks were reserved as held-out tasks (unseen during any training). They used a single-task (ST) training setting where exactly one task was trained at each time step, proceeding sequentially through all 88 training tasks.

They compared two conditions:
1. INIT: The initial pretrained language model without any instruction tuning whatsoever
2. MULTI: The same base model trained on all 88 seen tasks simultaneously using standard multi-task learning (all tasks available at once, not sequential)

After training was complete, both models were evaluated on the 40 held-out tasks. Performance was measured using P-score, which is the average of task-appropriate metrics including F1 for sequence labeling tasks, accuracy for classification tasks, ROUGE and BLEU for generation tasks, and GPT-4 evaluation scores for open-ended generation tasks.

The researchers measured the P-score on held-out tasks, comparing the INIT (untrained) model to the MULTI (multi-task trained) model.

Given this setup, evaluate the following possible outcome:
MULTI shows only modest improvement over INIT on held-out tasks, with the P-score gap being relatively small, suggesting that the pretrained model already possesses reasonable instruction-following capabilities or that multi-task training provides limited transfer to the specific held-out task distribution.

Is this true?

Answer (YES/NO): NO